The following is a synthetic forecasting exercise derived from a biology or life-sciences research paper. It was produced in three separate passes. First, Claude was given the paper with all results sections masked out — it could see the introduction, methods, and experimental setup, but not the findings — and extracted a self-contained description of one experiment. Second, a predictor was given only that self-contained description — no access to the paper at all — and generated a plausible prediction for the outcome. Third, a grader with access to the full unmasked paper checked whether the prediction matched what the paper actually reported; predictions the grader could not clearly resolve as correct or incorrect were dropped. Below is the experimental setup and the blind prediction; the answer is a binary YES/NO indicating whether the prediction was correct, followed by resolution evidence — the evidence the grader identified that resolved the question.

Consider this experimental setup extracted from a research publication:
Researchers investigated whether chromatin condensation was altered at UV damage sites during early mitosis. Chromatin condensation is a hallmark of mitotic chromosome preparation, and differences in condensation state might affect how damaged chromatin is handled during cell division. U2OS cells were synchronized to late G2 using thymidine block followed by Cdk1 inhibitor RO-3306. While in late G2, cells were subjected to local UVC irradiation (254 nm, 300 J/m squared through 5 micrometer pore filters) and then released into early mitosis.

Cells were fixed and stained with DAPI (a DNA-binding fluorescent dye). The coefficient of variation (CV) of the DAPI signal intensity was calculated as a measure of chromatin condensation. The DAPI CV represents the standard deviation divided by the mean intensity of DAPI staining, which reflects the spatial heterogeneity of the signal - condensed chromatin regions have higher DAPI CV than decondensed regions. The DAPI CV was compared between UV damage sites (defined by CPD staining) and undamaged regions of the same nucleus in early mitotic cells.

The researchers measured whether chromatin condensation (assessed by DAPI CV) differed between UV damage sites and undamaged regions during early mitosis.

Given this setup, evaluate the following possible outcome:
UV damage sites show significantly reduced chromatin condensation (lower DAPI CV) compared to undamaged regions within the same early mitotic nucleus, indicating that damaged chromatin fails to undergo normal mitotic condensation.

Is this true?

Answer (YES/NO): YES